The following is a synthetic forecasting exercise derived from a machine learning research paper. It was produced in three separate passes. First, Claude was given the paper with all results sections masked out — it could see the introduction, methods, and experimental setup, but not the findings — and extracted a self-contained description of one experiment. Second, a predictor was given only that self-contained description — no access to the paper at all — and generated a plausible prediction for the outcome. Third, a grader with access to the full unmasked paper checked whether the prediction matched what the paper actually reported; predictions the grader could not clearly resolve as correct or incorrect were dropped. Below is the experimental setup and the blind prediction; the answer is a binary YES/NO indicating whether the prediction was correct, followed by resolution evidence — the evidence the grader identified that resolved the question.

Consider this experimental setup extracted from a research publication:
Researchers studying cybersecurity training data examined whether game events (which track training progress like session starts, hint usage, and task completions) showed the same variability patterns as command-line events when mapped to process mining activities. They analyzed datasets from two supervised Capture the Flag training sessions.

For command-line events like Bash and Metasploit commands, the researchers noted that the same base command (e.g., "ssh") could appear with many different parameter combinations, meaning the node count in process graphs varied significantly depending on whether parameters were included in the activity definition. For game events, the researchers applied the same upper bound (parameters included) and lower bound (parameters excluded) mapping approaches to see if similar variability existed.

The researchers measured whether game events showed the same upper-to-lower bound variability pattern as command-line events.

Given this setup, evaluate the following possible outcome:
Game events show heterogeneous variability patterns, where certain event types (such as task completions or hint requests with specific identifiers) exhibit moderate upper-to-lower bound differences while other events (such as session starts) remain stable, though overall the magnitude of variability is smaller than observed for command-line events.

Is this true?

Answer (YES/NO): NO